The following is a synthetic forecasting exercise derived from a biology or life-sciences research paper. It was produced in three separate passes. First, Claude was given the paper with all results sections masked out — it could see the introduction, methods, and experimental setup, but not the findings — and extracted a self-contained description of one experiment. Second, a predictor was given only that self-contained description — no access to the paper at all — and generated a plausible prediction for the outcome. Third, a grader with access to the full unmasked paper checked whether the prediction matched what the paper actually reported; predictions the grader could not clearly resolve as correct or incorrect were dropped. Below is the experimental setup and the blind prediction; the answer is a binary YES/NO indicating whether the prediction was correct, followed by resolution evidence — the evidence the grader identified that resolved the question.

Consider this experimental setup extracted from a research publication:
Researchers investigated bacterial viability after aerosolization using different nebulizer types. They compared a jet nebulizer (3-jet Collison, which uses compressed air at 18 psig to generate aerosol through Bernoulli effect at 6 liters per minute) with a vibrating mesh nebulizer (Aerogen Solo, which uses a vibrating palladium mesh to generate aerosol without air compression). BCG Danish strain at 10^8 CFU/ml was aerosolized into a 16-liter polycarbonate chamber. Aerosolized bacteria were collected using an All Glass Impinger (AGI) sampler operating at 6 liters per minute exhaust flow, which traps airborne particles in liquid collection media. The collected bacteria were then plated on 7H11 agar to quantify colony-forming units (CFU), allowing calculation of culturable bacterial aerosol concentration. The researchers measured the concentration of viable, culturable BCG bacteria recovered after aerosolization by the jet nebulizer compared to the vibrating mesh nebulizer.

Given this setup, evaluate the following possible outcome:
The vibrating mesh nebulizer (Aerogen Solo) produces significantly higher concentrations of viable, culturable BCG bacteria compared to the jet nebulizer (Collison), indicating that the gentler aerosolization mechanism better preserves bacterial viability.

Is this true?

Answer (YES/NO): NO